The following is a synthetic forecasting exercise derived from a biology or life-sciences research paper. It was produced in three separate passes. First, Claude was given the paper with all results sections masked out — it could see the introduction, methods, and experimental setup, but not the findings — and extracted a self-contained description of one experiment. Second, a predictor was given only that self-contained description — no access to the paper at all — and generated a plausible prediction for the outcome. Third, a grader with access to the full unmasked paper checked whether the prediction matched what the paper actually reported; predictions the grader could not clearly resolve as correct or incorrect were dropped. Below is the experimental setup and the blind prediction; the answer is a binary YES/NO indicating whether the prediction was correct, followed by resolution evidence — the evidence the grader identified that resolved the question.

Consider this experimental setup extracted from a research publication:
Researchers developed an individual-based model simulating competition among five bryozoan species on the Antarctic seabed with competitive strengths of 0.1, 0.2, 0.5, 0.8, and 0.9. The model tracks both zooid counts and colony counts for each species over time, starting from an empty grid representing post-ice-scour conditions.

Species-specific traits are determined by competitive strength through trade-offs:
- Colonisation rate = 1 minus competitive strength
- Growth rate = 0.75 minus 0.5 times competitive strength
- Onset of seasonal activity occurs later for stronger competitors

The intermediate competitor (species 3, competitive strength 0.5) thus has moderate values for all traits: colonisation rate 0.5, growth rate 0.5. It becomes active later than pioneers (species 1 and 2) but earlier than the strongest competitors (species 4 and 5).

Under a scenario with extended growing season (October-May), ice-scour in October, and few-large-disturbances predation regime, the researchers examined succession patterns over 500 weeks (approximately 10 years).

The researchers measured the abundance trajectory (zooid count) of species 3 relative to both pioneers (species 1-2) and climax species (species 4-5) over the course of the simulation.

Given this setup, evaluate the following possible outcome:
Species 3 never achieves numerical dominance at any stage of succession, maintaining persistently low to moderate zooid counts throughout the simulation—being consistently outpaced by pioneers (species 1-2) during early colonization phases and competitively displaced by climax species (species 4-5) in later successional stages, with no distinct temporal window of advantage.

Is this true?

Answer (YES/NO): NO